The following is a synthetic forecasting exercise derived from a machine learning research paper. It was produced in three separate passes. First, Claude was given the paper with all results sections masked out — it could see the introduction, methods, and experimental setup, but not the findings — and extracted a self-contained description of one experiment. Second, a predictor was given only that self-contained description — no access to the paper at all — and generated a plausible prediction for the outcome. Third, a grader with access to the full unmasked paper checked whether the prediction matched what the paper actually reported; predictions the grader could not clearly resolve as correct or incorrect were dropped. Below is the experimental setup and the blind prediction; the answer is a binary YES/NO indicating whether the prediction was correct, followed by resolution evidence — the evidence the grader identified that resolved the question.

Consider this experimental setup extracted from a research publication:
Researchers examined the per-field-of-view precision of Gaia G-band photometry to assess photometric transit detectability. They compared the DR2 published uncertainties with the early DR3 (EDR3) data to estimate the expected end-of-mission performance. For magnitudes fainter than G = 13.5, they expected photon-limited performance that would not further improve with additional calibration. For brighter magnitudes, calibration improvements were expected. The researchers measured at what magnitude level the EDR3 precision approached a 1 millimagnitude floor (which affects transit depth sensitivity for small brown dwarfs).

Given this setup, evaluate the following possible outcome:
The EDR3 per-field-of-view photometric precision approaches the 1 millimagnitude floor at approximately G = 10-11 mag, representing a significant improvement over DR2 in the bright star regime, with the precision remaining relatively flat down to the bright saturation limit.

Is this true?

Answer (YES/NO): NO